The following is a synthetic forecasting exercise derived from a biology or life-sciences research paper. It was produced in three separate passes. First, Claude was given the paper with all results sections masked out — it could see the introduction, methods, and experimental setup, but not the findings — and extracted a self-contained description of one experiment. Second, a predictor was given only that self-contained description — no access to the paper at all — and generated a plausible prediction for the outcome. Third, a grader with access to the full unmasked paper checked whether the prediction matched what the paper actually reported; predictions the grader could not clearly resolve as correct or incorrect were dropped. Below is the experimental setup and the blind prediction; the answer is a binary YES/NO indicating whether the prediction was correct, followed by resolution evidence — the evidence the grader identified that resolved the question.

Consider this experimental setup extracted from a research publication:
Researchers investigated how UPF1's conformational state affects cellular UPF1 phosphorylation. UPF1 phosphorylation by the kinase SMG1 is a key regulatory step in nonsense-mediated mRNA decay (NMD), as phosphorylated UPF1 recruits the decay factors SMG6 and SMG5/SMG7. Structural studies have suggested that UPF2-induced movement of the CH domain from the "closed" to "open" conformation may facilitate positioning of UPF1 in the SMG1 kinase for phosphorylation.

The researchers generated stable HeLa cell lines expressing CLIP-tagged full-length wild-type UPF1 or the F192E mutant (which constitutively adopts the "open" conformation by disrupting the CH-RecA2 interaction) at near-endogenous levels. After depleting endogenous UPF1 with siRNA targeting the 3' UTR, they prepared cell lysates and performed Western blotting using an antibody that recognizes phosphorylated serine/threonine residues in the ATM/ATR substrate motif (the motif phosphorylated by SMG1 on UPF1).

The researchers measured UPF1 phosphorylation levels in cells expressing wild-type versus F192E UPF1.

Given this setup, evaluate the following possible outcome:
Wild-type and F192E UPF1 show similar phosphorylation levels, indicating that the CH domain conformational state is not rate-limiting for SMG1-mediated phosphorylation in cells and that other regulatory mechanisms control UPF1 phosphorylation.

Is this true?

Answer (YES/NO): NO